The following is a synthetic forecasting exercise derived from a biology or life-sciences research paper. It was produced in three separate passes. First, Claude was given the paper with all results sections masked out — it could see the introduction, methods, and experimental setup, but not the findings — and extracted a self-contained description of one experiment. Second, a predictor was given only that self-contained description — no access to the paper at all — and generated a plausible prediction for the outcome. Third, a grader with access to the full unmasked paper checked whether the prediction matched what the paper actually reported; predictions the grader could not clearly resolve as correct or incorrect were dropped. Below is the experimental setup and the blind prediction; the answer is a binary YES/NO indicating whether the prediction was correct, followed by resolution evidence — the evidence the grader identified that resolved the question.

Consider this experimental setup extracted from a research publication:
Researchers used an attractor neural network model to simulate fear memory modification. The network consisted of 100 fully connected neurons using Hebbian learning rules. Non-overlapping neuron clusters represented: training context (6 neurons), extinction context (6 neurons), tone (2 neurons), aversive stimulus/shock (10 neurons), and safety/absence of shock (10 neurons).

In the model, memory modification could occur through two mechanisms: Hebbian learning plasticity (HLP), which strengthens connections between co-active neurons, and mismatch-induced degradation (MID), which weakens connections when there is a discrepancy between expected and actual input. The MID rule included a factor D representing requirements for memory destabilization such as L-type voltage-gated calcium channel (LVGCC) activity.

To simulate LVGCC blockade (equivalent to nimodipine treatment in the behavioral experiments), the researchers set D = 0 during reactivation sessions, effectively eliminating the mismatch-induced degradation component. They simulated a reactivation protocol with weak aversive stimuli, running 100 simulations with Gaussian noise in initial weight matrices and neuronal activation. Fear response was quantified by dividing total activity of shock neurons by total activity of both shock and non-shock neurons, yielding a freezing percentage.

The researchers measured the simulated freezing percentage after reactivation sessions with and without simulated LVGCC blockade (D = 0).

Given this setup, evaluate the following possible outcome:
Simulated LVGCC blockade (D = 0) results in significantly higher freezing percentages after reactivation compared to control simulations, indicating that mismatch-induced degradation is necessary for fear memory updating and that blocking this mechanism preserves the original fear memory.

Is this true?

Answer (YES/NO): YES